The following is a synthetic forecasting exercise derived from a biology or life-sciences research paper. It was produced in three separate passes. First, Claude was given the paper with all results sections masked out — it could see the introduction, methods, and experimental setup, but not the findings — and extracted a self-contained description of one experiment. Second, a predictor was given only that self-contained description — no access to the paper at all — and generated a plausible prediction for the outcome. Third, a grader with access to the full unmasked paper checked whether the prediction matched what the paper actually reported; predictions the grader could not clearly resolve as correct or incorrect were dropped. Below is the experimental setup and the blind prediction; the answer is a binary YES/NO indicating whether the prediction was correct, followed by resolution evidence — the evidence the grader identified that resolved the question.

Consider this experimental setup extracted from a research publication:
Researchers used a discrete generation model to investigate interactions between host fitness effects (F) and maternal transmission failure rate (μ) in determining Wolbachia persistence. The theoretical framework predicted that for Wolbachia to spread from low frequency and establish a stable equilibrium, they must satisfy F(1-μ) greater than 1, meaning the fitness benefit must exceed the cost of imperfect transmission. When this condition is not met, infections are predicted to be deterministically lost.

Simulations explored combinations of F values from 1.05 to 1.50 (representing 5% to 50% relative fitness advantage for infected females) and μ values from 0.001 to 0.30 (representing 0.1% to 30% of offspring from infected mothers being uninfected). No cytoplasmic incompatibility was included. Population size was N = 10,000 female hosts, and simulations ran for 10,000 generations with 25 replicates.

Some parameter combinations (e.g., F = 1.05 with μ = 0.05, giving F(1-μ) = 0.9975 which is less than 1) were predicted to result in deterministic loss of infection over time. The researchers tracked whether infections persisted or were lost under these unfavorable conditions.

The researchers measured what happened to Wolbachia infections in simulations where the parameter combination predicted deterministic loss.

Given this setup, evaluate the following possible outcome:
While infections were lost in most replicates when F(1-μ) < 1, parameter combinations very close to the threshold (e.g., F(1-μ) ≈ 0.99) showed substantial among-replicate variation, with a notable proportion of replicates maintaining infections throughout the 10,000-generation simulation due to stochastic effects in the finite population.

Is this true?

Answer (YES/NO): NO